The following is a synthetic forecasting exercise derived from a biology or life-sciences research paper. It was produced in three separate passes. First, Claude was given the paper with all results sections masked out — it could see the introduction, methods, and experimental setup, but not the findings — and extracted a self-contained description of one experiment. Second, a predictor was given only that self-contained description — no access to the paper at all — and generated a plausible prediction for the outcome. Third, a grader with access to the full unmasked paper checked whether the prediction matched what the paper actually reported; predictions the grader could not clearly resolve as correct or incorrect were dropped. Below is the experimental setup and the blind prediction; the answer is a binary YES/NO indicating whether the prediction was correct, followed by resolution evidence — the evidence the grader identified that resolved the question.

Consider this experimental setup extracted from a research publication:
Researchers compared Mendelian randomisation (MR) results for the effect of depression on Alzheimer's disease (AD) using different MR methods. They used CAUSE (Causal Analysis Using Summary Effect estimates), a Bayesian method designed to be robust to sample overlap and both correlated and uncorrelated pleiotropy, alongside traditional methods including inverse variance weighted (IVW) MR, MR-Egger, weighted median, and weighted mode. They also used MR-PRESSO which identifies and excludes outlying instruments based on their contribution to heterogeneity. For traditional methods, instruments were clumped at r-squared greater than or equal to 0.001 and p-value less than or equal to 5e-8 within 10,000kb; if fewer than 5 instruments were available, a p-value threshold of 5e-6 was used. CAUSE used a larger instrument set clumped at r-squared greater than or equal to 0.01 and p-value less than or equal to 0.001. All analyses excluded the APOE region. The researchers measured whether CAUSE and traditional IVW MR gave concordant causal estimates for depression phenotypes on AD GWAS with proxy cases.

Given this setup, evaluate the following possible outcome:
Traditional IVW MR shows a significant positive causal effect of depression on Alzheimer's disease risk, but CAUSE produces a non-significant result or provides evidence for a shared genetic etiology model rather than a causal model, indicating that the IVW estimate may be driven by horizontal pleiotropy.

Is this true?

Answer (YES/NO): NO